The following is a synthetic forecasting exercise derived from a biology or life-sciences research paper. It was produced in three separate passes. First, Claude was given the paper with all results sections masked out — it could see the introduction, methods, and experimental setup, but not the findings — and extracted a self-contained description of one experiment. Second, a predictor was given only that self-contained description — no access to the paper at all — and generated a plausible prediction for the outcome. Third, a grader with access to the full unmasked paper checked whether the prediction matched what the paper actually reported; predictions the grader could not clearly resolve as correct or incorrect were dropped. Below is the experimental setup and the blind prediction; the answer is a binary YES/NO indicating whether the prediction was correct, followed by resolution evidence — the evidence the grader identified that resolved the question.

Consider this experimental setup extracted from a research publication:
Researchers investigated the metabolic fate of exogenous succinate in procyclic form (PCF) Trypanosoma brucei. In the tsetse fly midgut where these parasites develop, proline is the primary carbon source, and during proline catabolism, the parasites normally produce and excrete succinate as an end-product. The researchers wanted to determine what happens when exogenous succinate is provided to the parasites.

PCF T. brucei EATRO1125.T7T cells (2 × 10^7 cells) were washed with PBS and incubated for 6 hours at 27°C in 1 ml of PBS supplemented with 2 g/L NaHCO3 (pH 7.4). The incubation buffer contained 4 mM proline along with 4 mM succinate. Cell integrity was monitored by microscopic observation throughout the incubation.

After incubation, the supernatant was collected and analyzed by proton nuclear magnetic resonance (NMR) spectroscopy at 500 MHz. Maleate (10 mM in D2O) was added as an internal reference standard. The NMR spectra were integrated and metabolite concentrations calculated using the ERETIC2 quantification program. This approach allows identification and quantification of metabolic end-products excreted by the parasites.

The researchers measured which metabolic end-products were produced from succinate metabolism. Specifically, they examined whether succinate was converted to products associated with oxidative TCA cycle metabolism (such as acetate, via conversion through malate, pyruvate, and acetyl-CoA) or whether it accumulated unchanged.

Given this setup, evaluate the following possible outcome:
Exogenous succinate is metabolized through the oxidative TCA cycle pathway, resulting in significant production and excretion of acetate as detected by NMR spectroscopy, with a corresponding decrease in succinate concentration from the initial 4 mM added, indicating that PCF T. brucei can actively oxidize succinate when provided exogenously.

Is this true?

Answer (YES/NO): YES